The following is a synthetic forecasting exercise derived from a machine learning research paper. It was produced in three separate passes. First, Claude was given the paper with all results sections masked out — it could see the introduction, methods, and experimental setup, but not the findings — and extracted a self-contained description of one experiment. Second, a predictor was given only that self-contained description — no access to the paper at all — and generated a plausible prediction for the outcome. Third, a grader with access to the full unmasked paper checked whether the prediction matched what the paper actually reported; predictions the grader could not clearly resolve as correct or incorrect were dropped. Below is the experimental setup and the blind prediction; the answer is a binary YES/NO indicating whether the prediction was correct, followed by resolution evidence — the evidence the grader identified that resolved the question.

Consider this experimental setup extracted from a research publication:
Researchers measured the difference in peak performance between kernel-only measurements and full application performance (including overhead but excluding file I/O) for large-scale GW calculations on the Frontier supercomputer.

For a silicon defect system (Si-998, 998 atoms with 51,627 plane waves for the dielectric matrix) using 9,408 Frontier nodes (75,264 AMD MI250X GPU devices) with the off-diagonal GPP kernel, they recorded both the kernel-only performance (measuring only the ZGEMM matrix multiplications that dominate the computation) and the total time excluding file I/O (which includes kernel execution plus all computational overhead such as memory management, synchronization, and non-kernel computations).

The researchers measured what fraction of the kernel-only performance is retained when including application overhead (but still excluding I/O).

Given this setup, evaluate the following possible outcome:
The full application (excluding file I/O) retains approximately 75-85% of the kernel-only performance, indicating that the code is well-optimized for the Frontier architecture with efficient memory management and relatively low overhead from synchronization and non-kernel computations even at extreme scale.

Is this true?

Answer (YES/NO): YES